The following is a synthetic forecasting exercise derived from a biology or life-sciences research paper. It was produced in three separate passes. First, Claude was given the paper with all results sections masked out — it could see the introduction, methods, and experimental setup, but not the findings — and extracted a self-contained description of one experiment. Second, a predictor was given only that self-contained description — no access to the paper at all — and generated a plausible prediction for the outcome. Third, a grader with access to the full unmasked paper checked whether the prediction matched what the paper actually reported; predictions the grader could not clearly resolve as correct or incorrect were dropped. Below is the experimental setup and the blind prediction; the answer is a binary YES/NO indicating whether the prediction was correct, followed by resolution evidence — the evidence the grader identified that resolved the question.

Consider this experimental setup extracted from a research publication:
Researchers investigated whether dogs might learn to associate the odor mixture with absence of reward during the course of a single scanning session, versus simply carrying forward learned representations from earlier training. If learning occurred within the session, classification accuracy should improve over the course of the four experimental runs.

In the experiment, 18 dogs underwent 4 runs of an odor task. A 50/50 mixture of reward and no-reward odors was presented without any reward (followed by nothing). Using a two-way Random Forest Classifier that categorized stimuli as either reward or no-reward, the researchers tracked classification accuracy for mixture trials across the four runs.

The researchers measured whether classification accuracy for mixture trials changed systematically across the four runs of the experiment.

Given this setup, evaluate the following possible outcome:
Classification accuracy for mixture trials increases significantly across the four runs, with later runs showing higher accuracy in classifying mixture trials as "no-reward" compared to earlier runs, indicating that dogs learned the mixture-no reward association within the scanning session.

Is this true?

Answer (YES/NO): NO